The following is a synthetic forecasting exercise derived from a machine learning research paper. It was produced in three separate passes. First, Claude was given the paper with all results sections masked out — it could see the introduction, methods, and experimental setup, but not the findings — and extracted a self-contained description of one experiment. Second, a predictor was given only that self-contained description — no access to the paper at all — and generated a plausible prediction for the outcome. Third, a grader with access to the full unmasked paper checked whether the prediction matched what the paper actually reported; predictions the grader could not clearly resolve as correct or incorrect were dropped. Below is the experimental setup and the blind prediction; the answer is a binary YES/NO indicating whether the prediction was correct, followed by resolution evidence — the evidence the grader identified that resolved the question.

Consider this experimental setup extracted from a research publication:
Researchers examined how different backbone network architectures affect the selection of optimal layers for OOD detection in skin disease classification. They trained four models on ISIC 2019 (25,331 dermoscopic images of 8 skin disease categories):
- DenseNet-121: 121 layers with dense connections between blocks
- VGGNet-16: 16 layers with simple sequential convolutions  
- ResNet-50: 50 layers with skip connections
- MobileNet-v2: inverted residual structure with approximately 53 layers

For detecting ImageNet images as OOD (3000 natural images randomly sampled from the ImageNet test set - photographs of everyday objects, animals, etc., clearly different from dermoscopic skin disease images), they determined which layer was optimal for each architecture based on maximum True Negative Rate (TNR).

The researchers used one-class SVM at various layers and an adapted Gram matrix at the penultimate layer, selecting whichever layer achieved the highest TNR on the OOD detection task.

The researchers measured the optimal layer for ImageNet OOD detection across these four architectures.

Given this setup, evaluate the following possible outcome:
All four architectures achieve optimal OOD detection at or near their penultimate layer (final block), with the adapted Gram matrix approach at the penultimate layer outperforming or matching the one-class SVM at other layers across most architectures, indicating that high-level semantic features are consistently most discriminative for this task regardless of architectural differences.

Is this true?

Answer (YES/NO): NO